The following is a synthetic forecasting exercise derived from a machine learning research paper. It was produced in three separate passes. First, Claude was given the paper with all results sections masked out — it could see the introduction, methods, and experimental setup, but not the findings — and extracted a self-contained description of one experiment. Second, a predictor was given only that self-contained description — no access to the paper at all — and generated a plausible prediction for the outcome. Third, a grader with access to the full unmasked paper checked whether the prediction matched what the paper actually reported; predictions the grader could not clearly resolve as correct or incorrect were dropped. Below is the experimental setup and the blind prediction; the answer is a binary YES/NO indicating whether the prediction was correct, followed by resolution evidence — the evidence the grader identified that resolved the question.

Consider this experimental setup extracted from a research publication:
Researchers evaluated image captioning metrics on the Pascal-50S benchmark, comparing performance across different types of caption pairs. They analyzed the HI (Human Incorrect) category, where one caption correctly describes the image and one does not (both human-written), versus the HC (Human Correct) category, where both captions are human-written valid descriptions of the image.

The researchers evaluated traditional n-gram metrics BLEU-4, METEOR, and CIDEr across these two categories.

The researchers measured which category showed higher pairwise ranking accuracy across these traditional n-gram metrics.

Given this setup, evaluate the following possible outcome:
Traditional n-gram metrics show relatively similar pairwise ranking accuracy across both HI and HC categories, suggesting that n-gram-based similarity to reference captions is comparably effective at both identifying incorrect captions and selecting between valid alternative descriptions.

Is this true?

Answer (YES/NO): NO